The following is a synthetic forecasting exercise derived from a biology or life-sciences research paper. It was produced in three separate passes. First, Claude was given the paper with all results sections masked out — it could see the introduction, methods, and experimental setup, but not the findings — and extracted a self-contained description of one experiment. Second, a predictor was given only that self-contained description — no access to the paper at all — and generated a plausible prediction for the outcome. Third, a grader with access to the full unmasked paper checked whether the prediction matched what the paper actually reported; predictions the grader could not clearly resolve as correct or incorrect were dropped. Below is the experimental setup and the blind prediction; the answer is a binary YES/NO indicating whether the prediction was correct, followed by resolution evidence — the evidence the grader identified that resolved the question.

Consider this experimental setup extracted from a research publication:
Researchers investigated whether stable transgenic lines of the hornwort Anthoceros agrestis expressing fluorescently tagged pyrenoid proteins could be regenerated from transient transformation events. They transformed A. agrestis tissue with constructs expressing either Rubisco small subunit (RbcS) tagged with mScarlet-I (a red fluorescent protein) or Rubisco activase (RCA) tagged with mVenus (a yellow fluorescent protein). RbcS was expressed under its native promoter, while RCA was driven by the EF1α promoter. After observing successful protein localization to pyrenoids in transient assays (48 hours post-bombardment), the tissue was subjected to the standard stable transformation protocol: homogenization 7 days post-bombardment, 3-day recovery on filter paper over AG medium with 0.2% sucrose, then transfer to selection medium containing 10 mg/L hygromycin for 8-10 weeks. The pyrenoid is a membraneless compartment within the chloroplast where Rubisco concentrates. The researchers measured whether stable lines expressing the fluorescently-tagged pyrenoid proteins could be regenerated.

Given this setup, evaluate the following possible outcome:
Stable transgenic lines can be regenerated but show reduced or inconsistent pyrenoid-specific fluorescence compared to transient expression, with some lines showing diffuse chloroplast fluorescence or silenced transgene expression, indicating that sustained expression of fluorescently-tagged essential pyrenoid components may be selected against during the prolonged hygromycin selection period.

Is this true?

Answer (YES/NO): NO